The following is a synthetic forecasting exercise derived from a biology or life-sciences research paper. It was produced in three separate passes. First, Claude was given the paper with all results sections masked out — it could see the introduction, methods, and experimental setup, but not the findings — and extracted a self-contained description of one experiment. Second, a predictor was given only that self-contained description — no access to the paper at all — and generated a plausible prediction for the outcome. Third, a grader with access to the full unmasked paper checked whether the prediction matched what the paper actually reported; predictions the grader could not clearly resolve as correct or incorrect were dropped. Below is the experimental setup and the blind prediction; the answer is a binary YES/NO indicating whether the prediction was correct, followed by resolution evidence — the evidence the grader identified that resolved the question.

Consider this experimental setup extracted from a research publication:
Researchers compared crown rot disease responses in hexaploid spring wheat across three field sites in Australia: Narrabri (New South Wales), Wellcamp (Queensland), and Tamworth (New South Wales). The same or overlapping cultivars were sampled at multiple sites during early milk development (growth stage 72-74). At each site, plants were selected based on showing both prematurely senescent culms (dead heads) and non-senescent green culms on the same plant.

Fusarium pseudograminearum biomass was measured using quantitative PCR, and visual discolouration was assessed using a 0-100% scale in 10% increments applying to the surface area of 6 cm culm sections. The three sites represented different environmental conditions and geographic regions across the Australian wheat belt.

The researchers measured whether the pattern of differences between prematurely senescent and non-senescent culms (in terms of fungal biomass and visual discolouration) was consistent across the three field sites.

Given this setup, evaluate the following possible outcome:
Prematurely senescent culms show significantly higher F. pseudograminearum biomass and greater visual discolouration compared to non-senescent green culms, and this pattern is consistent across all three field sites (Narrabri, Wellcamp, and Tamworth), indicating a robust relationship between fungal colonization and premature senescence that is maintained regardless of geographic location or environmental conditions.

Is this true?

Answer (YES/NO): NO